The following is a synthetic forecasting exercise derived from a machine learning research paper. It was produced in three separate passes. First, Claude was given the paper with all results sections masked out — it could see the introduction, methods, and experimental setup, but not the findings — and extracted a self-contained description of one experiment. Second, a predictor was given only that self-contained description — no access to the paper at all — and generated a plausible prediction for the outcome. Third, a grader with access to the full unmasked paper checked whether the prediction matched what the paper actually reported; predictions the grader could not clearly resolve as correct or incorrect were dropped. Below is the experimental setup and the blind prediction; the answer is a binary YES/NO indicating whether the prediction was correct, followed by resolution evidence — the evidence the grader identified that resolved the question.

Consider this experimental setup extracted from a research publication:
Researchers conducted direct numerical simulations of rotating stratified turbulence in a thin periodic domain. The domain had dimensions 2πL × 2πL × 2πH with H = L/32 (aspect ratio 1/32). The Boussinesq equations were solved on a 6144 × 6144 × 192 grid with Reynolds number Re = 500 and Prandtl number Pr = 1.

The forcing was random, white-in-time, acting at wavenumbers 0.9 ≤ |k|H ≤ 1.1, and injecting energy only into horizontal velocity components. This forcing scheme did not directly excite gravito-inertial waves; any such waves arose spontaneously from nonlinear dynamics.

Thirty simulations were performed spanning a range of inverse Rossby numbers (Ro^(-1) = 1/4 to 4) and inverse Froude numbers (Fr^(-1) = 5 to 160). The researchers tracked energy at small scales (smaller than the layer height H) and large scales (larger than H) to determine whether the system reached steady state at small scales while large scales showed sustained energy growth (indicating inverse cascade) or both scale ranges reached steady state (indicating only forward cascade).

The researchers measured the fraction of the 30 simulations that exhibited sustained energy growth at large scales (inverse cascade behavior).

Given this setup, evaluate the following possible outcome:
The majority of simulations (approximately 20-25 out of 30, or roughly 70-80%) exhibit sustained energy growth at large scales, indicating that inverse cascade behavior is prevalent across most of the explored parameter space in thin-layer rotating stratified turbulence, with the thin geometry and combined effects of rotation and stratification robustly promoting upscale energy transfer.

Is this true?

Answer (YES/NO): NO